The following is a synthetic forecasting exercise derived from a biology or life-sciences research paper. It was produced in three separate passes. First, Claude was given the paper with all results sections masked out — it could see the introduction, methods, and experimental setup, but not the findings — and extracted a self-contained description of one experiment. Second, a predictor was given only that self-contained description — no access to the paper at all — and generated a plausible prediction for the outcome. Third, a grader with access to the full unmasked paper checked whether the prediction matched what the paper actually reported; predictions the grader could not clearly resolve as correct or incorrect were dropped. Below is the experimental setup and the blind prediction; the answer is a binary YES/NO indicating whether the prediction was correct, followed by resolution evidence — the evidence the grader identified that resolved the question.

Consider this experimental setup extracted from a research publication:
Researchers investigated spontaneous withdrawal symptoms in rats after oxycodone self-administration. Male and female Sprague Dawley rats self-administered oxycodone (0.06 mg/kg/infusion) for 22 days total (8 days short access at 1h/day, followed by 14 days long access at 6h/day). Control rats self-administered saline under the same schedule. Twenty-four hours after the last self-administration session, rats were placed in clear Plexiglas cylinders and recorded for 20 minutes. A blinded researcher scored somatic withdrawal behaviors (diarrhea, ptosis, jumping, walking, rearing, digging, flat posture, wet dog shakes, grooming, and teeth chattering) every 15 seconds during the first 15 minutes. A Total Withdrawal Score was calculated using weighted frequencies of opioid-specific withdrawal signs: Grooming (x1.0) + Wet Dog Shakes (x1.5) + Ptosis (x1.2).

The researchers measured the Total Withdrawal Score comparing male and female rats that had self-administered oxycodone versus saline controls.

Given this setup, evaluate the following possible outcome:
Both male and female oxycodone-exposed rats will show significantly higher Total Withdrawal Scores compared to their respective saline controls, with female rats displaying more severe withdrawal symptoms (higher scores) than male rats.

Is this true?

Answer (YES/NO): NO